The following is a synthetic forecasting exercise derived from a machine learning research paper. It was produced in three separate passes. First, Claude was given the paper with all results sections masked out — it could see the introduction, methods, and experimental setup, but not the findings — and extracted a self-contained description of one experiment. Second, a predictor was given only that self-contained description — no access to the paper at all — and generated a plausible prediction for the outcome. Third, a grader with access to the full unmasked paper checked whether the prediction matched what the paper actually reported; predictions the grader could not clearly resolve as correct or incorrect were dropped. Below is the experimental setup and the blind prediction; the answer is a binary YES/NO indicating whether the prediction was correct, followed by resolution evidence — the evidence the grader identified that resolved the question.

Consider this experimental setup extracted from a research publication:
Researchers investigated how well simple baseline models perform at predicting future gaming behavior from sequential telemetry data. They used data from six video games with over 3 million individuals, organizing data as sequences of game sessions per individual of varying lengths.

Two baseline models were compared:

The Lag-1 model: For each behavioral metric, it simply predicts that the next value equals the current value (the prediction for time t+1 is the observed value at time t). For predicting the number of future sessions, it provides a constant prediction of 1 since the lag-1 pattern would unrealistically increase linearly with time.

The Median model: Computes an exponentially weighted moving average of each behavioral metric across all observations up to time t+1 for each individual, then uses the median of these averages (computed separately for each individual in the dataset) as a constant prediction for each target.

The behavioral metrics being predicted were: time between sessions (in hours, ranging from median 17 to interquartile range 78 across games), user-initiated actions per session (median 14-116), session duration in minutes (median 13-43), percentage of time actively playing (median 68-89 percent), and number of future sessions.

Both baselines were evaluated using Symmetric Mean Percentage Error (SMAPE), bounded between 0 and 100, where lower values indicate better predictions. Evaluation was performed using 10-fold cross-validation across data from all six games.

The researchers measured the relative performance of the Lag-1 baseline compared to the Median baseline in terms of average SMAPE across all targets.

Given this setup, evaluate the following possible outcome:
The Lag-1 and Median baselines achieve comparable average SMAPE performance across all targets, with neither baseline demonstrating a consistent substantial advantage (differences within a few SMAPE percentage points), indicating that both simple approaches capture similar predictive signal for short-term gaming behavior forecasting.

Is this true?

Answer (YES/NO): NO